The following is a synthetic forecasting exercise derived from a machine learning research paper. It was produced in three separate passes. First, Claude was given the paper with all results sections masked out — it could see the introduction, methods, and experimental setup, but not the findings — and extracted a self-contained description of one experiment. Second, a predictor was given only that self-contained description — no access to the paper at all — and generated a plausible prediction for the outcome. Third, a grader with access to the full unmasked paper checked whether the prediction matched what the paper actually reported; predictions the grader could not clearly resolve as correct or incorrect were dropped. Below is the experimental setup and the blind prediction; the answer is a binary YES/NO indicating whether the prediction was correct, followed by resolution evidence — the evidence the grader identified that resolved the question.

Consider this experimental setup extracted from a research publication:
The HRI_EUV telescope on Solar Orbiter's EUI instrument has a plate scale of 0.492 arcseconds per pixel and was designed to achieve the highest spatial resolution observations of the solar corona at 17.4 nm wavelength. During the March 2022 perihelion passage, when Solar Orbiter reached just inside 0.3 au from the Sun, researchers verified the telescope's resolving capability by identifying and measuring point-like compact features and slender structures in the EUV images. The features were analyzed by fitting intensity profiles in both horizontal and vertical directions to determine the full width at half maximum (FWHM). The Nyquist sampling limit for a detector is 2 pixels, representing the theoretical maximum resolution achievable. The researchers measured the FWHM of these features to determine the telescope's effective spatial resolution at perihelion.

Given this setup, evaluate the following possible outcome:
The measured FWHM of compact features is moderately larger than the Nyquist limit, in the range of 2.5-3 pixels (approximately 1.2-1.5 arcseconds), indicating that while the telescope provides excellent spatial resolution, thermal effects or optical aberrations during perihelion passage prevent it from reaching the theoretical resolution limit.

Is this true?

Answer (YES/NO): NO